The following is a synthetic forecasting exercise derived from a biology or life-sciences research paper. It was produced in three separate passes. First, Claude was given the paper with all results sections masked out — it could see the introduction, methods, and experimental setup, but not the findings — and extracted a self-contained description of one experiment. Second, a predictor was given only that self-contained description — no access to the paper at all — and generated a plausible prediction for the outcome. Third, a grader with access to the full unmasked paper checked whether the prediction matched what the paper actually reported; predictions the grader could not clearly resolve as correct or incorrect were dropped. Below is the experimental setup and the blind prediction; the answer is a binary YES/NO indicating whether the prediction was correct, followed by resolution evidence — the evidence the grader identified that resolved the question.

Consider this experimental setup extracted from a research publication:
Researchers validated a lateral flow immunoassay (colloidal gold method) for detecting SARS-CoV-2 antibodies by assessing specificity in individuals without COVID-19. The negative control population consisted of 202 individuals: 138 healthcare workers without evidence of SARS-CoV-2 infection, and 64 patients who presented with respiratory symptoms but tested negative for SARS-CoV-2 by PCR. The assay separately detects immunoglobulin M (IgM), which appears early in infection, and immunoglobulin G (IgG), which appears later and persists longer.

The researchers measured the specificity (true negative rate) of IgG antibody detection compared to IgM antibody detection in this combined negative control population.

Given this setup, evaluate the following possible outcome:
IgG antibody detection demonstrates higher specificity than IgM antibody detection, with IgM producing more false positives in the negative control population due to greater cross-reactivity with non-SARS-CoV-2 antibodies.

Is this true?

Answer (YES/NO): NO